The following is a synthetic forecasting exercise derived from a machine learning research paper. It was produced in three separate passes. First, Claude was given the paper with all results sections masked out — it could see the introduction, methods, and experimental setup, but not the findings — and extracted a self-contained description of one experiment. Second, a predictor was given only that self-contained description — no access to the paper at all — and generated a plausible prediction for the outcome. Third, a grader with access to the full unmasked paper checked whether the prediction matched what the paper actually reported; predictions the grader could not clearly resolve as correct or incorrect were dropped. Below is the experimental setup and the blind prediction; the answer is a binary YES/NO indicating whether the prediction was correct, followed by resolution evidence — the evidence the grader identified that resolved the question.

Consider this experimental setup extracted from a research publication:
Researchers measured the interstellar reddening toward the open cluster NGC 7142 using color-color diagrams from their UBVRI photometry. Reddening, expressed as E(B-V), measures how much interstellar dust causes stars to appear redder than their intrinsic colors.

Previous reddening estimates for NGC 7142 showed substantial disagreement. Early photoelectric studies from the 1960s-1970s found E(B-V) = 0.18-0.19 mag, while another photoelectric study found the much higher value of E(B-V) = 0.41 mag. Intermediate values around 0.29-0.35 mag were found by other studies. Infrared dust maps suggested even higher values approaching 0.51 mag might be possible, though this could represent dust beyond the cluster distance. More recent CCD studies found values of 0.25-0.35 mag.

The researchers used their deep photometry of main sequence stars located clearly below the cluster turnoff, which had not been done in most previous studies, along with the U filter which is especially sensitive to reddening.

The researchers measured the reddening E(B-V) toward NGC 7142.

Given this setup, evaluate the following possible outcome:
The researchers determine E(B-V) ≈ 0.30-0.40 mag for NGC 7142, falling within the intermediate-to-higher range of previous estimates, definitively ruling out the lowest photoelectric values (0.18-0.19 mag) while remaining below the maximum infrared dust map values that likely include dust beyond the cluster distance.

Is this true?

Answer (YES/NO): YES